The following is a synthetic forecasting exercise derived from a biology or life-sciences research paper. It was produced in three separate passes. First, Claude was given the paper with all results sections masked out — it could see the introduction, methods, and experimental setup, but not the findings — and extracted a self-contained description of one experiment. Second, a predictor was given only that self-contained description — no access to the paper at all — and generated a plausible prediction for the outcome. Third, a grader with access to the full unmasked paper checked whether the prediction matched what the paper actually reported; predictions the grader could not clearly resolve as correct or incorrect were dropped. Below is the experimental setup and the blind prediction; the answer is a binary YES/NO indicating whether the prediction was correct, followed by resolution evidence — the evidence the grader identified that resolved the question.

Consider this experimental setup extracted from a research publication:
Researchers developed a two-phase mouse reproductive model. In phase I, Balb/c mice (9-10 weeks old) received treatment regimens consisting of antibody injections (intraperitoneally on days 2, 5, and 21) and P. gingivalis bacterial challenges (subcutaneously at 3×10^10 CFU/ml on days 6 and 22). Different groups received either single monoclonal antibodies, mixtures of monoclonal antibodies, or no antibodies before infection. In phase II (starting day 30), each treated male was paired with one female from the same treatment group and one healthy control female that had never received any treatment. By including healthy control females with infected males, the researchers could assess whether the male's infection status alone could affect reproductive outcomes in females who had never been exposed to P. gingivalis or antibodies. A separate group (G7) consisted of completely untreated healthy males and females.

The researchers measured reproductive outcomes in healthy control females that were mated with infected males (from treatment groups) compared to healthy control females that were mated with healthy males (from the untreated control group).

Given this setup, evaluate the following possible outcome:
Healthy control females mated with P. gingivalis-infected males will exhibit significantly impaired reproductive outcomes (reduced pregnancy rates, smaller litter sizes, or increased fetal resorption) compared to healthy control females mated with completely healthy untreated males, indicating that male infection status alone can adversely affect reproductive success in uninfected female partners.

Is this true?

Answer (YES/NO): NO